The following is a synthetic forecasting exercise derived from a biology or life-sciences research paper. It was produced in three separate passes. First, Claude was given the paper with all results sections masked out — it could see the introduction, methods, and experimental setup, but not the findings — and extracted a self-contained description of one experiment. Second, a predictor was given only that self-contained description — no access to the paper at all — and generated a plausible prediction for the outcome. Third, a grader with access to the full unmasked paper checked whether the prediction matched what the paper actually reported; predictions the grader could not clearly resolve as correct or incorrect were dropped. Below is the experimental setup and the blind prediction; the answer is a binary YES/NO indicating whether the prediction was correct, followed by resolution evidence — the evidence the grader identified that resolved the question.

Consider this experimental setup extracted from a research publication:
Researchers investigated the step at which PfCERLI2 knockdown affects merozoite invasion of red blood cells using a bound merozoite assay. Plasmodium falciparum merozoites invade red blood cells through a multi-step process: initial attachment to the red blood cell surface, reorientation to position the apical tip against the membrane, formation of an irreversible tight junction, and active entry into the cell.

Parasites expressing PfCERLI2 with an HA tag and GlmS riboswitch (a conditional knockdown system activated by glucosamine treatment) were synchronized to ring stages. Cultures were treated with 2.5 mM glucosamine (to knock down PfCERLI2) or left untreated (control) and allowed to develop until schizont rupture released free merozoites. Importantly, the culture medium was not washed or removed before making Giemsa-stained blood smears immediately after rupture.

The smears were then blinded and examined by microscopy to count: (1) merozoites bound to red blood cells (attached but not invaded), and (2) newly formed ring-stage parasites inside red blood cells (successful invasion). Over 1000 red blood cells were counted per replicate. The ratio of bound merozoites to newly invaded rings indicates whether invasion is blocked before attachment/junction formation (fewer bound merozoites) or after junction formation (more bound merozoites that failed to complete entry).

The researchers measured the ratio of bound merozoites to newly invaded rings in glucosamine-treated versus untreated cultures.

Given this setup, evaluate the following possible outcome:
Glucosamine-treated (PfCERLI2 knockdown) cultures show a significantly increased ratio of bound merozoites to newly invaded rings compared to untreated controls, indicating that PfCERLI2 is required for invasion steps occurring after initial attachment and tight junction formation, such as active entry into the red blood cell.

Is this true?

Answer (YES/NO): YES